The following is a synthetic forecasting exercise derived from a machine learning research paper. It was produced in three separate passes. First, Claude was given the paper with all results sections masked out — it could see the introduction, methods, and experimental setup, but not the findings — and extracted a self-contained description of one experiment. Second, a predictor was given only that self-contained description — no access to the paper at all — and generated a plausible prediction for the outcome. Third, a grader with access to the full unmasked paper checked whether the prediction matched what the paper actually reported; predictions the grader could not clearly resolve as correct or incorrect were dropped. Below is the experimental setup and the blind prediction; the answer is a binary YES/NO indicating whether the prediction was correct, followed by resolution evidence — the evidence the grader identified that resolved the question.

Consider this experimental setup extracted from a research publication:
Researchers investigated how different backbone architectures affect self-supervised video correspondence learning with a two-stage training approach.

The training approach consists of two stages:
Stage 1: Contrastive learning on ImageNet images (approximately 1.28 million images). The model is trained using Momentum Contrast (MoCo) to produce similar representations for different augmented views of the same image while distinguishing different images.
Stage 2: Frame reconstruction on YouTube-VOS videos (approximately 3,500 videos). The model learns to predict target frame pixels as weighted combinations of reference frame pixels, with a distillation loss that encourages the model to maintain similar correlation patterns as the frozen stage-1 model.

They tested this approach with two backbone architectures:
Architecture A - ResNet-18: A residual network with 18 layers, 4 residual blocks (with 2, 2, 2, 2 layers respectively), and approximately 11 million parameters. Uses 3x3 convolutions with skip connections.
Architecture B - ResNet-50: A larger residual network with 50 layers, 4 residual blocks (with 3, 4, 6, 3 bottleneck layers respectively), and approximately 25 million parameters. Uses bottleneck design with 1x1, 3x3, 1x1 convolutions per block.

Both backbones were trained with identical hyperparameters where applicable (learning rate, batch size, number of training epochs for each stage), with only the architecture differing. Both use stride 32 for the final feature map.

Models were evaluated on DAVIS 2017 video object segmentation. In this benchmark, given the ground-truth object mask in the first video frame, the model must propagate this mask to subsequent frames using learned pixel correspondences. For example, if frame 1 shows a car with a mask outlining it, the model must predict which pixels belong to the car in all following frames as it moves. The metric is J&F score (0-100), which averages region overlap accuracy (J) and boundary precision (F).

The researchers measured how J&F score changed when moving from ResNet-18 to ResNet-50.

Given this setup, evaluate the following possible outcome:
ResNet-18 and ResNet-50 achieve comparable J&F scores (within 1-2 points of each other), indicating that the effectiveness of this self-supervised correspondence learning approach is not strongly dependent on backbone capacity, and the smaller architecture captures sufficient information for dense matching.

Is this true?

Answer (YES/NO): YES